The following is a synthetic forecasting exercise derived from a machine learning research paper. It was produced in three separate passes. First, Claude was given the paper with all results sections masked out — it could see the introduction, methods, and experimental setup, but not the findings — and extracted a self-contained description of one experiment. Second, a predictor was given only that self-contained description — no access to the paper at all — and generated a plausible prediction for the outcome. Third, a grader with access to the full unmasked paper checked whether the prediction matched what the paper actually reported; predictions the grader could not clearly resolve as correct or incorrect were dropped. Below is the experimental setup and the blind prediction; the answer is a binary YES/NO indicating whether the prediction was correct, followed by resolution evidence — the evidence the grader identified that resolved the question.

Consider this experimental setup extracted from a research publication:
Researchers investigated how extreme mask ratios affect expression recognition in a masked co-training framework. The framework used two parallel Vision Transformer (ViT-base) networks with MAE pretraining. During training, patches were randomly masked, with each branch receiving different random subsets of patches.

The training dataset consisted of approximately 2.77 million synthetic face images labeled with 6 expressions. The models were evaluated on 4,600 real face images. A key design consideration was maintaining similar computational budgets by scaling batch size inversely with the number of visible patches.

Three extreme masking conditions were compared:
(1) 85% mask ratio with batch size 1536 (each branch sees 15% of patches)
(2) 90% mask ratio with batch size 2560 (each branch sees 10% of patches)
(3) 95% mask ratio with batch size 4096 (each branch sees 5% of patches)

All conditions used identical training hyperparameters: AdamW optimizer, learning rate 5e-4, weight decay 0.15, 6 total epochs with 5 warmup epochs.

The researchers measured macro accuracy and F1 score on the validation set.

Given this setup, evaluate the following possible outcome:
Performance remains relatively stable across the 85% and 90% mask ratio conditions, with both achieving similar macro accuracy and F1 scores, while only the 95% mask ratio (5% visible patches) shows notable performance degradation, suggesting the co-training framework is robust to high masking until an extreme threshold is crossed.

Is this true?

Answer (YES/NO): NO